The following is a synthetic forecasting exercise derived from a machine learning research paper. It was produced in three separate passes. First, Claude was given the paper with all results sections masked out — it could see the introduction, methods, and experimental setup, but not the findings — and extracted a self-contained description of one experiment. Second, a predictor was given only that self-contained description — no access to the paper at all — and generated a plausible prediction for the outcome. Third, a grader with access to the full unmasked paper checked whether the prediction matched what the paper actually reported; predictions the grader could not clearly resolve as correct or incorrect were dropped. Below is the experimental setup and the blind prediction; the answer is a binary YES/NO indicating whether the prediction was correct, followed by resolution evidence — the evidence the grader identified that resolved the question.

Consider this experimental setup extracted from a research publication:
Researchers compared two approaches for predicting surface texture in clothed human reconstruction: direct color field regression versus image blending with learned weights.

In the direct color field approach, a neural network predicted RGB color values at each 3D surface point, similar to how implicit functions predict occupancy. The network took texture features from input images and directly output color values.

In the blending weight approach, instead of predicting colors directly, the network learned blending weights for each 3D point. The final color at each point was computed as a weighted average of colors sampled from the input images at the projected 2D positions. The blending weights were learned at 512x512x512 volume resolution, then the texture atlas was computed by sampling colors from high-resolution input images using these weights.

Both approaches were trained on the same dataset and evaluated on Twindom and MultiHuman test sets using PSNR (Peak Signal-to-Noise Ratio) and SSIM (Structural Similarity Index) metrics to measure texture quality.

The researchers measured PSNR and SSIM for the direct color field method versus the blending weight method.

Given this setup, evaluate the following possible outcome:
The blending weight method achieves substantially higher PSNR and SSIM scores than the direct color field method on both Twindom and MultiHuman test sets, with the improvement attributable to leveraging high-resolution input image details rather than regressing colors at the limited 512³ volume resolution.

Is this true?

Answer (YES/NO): YES